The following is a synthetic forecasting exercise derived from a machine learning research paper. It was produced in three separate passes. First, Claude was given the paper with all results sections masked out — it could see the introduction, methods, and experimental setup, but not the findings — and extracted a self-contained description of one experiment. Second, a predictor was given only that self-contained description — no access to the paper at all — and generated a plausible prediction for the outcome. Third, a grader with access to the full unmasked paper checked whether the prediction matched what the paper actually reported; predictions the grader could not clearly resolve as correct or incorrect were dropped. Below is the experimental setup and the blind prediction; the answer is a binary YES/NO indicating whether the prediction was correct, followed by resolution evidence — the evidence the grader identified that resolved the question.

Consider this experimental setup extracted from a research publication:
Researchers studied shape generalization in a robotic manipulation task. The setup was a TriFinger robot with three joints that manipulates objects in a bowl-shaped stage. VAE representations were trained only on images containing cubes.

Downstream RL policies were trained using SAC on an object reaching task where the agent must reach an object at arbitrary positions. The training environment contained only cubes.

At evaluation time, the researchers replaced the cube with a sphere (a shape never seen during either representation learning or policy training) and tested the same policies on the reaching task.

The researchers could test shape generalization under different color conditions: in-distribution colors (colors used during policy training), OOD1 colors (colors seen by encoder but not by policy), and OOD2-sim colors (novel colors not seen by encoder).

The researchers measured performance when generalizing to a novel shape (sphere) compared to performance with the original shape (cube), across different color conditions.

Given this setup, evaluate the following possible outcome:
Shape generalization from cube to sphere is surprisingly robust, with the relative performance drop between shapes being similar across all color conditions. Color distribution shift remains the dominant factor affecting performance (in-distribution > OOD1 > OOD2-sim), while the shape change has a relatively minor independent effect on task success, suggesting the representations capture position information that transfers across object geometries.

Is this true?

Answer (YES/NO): YES